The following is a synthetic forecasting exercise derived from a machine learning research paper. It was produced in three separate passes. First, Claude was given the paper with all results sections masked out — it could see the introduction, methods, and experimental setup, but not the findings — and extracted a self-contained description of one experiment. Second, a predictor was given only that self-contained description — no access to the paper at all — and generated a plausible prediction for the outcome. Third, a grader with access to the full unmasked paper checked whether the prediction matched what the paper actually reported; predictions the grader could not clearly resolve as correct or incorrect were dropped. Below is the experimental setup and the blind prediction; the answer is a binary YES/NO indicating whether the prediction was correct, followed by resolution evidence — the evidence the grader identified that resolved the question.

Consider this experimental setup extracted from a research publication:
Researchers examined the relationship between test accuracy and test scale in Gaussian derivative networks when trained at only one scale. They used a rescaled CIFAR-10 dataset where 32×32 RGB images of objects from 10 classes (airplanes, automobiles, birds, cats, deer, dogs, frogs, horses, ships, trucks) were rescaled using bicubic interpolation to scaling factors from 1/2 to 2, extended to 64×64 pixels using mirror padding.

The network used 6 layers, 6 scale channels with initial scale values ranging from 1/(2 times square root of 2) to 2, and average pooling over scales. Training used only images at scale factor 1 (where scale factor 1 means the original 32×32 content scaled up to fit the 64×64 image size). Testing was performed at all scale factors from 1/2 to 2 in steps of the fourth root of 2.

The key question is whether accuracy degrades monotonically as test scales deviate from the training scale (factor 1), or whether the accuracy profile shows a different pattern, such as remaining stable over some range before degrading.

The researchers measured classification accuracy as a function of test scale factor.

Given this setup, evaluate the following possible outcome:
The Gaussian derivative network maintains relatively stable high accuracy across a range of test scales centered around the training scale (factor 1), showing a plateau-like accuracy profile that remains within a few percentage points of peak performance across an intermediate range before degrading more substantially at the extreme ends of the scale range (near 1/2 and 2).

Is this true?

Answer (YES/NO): NO